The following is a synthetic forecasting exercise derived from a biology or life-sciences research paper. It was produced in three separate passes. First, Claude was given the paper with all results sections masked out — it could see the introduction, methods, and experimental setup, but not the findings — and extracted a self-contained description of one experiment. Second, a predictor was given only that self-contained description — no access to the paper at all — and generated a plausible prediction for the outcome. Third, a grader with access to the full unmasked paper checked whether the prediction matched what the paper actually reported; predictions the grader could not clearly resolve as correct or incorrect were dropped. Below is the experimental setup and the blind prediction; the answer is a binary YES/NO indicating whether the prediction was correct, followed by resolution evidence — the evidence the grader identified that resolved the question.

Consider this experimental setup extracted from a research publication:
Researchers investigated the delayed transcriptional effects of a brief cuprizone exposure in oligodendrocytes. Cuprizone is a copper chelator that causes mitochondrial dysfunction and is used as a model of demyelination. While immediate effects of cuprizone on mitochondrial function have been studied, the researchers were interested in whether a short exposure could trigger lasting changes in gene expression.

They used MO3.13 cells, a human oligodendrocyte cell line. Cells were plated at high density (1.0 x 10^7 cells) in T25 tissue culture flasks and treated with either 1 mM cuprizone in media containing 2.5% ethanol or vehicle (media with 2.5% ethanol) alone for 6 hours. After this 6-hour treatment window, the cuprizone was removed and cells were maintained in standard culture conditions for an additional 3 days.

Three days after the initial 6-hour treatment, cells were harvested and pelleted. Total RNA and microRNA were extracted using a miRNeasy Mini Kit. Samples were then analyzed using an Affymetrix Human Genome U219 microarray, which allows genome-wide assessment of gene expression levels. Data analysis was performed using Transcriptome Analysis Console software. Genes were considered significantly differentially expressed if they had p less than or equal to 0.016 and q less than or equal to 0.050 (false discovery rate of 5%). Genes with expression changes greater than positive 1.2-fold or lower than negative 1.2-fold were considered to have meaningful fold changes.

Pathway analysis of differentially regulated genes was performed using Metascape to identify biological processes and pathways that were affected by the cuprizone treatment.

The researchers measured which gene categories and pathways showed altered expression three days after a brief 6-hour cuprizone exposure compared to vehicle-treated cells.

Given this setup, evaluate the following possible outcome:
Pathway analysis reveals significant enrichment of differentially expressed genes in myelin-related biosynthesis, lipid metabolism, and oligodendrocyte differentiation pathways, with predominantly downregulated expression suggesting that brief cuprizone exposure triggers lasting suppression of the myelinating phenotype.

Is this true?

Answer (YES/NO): NO